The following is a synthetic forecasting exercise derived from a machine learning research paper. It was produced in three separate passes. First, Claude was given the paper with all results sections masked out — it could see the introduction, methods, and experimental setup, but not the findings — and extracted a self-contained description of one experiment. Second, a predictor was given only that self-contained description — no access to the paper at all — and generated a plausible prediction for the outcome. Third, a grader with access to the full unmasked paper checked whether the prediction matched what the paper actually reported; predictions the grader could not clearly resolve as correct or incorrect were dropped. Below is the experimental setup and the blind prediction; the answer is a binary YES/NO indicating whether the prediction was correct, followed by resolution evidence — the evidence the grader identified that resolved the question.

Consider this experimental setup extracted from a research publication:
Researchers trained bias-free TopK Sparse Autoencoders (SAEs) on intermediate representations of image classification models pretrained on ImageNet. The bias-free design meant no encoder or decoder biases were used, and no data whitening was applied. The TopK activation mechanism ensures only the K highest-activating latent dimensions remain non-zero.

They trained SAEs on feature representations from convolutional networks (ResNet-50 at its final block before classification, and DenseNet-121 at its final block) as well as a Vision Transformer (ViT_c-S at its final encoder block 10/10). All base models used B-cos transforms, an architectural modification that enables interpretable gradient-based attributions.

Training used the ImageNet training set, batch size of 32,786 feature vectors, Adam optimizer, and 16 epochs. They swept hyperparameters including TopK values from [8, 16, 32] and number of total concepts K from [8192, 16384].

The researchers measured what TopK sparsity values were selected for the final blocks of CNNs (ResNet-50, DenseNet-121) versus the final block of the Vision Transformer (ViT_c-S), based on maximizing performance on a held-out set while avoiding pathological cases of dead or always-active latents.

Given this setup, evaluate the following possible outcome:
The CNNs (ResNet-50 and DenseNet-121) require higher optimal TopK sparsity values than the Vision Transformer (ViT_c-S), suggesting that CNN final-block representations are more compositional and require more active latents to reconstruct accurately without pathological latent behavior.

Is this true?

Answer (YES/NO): NO